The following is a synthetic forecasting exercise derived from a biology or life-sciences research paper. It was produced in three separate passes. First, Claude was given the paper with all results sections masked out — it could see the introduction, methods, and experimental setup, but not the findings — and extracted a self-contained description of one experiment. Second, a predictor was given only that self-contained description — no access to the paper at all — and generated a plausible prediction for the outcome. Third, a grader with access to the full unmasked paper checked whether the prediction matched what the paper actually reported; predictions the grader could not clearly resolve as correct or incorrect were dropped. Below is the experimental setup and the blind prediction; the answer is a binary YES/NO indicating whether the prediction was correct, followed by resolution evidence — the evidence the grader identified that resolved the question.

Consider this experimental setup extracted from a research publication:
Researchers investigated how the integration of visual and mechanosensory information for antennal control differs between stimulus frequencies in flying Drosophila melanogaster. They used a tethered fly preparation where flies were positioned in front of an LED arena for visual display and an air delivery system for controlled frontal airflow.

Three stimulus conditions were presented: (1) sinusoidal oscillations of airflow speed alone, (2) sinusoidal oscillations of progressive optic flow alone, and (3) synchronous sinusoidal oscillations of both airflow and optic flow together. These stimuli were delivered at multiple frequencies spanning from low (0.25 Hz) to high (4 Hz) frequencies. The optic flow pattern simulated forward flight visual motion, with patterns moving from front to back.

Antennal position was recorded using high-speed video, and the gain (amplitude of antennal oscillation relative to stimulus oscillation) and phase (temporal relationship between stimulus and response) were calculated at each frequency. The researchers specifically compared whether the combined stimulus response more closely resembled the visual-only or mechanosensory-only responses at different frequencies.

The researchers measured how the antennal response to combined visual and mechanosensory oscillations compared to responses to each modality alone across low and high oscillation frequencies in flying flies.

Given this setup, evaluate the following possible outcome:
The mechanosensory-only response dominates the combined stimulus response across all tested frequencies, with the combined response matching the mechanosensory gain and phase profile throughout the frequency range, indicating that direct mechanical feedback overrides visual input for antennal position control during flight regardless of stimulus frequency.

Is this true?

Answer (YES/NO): NO